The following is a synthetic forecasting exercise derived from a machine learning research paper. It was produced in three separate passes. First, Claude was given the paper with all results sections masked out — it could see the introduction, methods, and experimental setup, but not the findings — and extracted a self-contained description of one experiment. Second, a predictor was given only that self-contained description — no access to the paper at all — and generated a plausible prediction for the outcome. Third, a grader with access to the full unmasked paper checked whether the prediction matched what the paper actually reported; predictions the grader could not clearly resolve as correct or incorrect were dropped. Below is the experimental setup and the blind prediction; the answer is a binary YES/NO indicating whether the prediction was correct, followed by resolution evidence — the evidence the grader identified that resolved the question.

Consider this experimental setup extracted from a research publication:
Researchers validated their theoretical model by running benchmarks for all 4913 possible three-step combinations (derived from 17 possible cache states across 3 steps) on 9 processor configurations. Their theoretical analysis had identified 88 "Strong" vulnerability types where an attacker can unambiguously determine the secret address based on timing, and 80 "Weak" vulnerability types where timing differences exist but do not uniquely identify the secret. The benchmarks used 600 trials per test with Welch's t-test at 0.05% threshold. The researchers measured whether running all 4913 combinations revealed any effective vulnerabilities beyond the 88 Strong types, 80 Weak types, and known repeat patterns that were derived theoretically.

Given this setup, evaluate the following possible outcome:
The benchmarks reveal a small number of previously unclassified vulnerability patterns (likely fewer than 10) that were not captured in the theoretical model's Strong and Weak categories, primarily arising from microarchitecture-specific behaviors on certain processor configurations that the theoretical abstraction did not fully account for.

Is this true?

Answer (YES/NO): NO